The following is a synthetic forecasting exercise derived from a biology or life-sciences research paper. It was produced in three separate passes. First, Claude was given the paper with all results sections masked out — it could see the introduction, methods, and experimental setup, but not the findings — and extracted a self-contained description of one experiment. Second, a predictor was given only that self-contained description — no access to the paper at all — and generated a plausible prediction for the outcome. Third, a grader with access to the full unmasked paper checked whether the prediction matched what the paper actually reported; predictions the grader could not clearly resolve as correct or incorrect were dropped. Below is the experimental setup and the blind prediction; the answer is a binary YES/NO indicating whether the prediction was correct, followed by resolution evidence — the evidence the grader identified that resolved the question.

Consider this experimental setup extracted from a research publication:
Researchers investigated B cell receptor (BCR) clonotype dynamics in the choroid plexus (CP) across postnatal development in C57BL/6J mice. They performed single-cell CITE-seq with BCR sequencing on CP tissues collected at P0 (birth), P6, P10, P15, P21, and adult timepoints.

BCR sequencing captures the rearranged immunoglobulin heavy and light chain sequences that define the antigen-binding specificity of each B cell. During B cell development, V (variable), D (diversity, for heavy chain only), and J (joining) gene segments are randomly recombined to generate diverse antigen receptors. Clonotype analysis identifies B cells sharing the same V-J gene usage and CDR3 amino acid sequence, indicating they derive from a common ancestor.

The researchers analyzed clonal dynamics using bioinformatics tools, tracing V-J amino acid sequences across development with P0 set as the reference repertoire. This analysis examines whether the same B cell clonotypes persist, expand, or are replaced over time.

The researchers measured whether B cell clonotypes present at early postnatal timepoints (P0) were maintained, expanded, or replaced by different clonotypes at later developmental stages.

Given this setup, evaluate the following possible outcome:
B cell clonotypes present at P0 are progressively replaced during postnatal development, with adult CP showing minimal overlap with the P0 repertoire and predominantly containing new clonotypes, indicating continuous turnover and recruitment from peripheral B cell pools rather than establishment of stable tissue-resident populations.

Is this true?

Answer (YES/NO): NO